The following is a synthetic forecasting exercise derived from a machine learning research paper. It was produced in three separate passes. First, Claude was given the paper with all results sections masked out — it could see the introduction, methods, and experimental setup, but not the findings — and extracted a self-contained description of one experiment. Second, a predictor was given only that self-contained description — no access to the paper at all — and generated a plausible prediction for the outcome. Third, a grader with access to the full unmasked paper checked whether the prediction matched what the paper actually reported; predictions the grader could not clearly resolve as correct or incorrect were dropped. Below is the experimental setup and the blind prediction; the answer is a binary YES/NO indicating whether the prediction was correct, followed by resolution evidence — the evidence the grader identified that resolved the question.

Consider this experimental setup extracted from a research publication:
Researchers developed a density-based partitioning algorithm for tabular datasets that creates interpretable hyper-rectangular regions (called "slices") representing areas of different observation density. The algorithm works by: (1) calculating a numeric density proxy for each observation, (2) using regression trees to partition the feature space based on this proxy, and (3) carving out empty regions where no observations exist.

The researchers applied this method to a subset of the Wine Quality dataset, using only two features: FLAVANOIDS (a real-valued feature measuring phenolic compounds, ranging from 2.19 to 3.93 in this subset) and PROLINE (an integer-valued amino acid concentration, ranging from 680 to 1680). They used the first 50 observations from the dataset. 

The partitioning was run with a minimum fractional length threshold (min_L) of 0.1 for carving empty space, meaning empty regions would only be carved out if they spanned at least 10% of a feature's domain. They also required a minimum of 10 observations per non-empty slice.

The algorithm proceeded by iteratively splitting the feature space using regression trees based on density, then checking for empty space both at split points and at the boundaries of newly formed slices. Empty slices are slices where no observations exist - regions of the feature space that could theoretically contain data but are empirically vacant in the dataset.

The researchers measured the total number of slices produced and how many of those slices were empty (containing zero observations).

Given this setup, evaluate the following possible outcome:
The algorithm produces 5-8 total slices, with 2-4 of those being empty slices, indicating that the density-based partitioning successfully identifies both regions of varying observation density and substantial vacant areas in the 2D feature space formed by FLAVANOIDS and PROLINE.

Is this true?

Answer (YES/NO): YES